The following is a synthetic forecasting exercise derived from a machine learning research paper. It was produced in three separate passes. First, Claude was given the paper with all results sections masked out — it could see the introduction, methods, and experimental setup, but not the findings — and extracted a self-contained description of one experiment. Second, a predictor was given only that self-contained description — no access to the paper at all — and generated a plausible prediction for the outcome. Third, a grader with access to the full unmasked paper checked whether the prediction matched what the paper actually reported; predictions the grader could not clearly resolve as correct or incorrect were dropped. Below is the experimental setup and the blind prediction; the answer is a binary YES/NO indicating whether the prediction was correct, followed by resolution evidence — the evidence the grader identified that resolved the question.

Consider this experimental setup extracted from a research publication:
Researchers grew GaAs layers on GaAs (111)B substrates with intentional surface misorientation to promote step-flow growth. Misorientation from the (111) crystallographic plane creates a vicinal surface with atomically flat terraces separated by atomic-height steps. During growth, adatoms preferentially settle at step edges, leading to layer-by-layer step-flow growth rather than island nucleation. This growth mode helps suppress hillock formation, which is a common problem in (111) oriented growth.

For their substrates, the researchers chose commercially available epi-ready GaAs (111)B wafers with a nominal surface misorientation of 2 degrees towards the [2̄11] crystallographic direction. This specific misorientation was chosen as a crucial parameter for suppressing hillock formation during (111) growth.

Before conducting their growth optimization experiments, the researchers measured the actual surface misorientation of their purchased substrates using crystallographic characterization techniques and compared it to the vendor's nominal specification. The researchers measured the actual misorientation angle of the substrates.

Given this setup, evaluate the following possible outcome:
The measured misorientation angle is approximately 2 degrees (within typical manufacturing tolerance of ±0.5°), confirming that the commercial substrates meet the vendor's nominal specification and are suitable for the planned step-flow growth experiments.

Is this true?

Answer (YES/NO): NO